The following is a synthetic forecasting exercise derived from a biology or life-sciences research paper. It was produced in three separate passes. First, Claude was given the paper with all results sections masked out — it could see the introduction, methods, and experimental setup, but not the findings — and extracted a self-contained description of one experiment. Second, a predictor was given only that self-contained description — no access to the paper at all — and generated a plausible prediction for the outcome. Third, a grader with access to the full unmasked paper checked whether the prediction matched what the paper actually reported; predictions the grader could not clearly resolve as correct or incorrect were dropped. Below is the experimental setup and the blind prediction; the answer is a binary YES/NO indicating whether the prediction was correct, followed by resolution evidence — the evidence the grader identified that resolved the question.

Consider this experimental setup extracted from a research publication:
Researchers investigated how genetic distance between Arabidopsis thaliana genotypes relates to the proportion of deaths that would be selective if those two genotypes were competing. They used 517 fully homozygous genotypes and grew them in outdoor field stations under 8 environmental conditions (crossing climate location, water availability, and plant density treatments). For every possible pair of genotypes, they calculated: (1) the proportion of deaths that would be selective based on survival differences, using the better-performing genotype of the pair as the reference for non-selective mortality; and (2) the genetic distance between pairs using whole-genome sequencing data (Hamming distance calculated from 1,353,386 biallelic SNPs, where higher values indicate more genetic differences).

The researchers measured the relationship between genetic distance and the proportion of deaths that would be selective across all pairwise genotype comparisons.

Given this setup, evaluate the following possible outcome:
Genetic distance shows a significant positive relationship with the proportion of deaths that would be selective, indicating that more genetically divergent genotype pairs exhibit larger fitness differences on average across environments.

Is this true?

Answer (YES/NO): NO